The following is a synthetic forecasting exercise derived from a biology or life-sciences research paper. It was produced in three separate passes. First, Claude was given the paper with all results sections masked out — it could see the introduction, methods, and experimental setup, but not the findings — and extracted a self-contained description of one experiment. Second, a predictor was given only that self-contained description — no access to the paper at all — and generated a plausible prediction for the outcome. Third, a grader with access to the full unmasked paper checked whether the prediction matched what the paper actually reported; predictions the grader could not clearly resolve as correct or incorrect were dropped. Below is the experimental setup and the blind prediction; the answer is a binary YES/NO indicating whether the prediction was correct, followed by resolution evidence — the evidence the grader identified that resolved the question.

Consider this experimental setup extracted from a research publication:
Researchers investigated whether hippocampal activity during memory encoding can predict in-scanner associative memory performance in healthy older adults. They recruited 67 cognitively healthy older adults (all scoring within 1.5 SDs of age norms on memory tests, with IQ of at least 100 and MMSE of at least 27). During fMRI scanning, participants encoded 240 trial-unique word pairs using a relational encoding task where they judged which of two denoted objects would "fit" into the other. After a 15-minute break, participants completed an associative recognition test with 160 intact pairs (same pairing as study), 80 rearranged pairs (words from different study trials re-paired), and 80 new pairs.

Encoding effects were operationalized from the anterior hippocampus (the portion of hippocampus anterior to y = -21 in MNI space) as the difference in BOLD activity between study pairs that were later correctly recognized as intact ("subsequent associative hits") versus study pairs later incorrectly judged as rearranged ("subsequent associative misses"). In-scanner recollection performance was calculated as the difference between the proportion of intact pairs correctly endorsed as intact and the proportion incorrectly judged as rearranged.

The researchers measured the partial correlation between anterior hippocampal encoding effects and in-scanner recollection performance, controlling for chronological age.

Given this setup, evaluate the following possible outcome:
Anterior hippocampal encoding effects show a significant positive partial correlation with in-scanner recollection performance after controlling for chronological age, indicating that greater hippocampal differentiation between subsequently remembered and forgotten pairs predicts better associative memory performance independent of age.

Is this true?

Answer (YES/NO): YES